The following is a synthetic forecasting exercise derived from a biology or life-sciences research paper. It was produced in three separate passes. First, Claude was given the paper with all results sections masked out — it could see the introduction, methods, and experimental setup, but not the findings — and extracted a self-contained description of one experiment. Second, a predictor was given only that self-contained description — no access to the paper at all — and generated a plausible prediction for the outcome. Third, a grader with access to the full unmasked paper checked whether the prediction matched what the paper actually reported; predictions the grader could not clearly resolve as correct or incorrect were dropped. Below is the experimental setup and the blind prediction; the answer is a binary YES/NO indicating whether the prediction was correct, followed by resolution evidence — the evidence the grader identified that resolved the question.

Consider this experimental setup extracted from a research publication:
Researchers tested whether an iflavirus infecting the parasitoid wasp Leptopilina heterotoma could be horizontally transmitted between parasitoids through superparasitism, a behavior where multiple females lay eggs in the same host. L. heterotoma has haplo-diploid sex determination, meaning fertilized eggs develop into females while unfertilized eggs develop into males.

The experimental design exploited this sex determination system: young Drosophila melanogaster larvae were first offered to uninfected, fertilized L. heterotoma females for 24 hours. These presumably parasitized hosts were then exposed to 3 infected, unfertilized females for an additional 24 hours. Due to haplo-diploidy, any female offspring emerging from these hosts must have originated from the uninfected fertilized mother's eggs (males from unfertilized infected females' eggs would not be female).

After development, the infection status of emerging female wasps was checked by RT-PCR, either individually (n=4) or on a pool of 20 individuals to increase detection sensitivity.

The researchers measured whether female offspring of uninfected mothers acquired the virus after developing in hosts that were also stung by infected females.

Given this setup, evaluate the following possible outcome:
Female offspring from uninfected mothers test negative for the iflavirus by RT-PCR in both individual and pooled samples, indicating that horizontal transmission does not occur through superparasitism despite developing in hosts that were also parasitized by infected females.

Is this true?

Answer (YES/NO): NO